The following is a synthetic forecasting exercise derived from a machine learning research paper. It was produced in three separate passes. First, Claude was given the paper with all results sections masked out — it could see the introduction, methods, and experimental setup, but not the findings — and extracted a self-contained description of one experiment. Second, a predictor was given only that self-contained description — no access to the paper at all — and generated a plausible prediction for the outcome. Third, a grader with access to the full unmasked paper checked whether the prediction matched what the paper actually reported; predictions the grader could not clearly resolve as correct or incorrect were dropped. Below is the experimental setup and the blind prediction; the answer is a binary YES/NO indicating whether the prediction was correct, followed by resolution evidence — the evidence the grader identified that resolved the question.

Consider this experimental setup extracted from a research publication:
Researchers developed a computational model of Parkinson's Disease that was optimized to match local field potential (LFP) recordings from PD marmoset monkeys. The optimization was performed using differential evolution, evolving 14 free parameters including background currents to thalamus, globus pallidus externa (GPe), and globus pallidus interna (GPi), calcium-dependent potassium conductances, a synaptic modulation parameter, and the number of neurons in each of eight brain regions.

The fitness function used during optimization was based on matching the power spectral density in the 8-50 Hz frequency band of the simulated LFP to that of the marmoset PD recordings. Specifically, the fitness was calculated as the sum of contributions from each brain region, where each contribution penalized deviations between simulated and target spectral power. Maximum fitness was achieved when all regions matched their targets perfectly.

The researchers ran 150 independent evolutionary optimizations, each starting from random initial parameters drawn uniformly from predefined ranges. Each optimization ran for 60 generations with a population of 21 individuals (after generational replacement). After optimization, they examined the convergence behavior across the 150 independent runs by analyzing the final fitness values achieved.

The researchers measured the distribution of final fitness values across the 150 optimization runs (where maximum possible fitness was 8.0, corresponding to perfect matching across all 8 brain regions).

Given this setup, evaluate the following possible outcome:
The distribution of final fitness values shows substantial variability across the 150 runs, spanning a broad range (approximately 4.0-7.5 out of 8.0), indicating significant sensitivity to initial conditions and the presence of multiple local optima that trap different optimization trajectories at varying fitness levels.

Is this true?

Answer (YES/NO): NO